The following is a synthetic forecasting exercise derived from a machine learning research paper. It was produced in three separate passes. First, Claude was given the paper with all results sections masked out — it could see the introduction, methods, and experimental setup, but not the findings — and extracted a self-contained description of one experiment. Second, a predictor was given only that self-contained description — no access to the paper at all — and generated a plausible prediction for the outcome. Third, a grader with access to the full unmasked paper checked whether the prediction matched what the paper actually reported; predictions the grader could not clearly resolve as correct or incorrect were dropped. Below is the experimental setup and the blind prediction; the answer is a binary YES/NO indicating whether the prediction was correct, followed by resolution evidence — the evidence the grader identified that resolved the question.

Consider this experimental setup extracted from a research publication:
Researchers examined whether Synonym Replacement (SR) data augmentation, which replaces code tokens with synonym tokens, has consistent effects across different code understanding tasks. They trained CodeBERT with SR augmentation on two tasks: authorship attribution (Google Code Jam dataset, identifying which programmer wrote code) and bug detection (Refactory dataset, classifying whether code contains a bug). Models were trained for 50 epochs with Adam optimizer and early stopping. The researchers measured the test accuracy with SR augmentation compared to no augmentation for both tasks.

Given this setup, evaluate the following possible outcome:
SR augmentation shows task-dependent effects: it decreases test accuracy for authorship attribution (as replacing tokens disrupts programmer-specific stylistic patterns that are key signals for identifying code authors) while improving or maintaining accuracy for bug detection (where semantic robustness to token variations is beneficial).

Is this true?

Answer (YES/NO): YES